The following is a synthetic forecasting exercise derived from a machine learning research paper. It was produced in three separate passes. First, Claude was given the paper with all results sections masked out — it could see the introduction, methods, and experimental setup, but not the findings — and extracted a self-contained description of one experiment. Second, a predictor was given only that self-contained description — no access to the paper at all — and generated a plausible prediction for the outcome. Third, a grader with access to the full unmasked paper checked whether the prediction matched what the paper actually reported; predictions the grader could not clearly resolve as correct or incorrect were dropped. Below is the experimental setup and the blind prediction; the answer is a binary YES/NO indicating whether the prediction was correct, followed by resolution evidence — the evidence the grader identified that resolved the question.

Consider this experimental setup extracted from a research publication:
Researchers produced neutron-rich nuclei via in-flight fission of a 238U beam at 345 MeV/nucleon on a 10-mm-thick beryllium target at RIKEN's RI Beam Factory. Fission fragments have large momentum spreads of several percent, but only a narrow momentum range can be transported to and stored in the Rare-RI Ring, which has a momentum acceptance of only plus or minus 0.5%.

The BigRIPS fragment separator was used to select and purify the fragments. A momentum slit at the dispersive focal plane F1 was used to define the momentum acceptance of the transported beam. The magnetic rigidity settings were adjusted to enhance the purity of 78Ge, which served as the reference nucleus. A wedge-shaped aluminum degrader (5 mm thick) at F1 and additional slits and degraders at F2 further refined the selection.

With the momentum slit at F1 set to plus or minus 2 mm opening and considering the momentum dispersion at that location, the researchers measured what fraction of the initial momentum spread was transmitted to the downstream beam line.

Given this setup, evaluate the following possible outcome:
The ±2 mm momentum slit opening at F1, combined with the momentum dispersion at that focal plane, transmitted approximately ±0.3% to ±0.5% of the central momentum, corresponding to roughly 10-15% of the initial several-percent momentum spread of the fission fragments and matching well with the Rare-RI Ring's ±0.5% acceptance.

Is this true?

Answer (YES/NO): NO